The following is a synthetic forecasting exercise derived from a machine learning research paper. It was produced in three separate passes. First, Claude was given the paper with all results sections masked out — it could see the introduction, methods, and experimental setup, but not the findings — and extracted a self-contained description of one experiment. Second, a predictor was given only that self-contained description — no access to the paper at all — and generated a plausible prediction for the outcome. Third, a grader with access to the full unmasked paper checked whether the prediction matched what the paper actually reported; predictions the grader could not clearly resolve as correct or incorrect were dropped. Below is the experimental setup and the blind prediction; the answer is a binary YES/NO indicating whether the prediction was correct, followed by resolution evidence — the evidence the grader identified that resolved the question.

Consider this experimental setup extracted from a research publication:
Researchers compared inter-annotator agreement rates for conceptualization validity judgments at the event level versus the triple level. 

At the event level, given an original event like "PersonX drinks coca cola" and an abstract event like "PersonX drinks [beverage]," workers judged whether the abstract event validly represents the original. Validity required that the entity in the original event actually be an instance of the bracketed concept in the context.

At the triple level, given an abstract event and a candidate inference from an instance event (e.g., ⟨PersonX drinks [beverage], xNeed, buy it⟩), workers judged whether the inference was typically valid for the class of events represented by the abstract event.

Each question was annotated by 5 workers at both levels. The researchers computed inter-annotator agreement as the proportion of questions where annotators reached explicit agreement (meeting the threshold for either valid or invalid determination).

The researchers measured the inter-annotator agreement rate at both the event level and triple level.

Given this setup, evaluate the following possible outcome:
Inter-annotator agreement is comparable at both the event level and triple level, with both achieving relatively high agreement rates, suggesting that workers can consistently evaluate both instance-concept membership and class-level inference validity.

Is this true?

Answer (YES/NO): YES